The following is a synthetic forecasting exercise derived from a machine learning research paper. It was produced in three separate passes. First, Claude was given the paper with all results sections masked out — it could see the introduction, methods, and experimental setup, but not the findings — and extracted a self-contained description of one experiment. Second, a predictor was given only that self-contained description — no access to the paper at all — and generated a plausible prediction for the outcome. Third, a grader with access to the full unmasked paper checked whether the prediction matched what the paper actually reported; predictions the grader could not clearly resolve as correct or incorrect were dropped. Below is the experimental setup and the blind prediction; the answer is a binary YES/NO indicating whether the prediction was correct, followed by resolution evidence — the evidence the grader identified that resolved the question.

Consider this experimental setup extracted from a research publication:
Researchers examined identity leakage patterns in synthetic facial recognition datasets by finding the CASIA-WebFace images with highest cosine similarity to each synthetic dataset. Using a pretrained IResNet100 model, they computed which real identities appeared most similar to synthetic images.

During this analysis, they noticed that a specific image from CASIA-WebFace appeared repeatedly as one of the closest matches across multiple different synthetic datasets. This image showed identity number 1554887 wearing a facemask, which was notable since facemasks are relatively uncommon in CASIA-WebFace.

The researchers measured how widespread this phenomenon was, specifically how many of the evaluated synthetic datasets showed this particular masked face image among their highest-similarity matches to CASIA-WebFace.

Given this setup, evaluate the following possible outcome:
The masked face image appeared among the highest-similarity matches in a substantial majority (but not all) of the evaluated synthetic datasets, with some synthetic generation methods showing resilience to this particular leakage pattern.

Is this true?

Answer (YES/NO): NO